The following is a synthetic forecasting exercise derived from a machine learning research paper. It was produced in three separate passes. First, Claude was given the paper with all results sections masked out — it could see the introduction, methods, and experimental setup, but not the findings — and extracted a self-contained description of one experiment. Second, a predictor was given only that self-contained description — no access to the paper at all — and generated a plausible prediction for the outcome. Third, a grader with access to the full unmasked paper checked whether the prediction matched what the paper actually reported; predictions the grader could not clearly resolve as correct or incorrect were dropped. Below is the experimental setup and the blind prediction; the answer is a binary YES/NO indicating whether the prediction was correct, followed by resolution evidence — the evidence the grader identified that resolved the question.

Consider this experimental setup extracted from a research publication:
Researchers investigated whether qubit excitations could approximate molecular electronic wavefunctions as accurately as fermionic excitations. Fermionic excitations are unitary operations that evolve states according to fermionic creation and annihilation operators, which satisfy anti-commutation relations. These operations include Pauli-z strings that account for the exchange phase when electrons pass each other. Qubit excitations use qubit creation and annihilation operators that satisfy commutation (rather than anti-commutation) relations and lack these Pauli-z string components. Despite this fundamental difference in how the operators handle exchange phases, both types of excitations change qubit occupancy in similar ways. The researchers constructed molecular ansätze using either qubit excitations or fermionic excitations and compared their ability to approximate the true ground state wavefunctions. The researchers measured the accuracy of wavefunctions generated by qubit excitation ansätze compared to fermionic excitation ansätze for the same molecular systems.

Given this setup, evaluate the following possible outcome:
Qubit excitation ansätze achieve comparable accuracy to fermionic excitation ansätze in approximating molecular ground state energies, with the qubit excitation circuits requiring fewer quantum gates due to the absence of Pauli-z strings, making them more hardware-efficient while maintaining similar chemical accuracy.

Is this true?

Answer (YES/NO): YES